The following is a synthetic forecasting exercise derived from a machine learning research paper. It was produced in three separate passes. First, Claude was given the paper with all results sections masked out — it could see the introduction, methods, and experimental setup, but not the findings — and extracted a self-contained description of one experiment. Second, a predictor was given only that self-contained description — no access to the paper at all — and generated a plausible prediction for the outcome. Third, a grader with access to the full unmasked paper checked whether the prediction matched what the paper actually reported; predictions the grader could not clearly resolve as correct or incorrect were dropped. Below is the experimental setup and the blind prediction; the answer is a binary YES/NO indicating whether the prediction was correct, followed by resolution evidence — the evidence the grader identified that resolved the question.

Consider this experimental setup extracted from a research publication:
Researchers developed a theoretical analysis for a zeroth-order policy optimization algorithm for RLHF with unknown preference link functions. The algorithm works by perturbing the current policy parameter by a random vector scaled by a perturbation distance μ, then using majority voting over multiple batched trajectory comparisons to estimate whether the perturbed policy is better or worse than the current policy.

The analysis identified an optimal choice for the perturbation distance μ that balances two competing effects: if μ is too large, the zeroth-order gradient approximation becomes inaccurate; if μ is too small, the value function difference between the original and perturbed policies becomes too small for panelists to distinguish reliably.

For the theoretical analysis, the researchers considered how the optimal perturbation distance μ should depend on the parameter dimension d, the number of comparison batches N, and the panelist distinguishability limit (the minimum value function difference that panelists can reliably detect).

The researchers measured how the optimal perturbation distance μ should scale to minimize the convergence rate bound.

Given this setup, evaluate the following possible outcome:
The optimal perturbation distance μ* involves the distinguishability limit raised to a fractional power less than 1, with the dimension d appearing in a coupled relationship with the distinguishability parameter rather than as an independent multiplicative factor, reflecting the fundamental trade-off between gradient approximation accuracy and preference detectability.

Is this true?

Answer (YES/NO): NO